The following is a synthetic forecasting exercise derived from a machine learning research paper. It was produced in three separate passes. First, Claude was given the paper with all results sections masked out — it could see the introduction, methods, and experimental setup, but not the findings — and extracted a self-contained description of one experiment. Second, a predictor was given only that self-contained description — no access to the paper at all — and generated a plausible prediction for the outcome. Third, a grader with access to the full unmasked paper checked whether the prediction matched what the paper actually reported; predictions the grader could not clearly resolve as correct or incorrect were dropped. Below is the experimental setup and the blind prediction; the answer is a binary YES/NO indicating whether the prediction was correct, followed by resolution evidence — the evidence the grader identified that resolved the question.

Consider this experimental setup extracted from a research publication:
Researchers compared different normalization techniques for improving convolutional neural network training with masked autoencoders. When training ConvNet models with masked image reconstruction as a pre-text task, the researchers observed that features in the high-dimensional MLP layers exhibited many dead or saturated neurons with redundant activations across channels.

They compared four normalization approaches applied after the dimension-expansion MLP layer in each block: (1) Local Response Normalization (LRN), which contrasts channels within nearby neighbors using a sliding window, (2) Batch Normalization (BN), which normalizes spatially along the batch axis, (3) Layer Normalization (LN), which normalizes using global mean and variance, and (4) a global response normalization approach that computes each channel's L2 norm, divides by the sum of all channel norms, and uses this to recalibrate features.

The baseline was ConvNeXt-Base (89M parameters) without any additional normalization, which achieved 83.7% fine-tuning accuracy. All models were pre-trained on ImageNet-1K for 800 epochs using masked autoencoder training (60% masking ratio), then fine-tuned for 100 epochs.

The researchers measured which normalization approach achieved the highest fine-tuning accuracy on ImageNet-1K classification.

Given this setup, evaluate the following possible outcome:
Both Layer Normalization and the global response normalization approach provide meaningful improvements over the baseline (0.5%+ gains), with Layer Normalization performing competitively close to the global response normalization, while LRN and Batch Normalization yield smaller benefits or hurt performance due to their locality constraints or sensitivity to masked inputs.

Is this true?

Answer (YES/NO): NO